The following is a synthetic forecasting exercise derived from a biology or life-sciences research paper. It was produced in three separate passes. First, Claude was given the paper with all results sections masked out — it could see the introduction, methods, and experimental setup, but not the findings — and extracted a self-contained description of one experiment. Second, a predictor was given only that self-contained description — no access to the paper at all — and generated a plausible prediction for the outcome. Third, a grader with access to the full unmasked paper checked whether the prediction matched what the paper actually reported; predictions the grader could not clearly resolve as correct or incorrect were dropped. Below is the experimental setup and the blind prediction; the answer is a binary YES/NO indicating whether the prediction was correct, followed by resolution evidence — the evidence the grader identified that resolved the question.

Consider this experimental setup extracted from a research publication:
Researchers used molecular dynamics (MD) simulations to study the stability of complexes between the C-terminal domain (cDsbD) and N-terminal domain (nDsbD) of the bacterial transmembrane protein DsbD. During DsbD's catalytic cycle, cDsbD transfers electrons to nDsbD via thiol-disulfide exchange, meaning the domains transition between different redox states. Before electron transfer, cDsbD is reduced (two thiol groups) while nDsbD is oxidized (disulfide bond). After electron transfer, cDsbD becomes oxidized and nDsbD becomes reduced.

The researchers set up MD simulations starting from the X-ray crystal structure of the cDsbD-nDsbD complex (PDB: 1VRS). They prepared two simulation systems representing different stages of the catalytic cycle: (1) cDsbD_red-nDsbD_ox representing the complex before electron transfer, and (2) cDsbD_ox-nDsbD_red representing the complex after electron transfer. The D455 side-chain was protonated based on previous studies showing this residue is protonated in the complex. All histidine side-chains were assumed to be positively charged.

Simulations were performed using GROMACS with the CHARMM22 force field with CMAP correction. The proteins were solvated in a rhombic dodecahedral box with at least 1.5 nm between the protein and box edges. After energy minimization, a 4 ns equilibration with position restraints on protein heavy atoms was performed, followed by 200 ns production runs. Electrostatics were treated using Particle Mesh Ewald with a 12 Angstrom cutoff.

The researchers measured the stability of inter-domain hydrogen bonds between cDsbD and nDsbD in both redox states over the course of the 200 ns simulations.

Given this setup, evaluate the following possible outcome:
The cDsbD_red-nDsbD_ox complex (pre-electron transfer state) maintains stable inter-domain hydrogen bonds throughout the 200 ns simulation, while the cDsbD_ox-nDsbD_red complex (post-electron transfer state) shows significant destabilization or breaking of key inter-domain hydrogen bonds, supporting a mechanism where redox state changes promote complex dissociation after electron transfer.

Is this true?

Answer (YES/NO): YES